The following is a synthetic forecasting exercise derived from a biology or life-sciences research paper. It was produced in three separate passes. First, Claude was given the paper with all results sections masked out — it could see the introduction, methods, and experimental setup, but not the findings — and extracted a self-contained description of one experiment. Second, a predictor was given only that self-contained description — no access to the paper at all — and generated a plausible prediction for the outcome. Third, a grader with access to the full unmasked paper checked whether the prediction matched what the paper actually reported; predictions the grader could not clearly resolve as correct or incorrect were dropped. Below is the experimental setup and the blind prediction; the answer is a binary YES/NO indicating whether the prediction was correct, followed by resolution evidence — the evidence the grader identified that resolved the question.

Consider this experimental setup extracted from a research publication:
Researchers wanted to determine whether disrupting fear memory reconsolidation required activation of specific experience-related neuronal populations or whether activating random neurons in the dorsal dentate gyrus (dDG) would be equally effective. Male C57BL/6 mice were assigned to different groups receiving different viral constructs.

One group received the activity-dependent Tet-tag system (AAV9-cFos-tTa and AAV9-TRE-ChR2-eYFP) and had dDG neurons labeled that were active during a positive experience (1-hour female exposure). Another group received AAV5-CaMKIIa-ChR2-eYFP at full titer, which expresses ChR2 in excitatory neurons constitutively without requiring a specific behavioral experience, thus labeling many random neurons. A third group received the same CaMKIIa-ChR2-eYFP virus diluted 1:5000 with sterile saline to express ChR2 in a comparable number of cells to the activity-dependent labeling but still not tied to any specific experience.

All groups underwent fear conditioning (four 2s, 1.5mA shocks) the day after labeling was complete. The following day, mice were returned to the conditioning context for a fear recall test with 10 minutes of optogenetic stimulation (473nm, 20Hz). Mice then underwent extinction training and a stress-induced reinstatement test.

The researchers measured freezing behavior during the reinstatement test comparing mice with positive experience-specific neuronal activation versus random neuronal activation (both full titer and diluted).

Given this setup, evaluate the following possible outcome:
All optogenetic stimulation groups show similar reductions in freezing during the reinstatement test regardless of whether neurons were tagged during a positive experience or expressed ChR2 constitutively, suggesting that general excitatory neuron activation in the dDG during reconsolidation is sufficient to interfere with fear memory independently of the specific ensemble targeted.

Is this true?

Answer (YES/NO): YES